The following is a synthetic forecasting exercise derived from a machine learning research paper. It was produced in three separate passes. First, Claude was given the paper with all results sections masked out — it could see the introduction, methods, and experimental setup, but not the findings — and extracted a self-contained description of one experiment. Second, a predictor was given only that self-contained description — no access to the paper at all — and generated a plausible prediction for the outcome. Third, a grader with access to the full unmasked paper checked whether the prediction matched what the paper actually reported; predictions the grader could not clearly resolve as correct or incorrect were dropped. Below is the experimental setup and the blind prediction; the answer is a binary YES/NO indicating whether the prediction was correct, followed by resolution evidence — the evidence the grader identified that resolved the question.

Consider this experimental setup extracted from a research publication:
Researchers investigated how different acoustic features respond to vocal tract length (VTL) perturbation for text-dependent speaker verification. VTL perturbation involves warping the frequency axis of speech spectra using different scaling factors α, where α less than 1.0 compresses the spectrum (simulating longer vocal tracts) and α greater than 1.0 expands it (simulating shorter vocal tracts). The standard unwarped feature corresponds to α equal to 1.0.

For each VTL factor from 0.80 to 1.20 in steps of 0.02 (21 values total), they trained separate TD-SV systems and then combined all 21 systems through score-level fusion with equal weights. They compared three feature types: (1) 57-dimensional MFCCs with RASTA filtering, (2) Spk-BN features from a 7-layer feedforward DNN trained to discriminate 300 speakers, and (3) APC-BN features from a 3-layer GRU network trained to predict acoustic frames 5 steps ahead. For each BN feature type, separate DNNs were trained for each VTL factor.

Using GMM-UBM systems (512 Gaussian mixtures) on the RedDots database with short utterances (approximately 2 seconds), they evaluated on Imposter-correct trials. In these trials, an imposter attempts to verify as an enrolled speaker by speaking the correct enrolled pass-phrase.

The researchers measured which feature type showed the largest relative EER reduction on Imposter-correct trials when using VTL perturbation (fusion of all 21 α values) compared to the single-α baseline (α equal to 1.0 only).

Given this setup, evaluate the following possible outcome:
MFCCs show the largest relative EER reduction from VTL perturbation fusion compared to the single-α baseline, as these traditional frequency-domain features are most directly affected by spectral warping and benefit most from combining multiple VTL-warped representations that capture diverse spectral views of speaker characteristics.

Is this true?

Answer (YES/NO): NO